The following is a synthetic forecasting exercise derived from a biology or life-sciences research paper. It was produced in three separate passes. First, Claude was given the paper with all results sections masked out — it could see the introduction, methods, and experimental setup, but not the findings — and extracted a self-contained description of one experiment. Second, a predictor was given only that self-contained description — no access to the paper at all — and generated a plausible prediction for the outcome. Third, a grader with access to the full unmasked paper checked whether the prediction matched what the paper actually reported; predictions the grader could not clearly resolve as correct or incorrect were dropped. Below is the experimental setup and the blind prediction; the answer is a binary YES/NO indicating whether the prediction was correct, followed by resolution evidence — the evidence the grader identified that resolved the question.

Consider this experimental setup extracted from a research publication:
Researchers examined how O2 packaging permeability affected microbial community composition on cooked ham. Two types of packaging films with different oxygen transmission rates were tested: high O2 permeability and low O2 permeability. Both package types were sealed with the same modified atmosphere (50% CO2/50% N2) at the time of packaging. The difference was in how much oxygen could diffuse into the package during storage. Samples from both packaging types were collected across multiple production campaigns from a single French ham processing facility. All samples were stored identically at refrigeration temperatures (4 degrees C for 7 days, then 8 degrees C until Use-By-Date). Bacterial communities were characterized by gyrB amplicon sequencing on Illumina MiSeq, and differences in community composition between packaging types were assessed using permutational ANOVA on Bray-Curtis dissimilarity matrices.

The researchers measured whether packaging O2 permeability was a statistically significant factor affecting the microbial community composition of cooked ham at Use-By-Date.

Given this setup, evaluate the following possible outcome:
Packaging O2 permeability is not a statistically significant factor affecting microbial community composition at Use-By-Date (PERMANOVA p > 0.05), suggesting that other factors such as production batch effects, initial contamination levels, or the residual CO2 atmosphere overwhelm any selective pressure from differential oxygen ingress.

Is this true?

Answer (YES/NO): NO